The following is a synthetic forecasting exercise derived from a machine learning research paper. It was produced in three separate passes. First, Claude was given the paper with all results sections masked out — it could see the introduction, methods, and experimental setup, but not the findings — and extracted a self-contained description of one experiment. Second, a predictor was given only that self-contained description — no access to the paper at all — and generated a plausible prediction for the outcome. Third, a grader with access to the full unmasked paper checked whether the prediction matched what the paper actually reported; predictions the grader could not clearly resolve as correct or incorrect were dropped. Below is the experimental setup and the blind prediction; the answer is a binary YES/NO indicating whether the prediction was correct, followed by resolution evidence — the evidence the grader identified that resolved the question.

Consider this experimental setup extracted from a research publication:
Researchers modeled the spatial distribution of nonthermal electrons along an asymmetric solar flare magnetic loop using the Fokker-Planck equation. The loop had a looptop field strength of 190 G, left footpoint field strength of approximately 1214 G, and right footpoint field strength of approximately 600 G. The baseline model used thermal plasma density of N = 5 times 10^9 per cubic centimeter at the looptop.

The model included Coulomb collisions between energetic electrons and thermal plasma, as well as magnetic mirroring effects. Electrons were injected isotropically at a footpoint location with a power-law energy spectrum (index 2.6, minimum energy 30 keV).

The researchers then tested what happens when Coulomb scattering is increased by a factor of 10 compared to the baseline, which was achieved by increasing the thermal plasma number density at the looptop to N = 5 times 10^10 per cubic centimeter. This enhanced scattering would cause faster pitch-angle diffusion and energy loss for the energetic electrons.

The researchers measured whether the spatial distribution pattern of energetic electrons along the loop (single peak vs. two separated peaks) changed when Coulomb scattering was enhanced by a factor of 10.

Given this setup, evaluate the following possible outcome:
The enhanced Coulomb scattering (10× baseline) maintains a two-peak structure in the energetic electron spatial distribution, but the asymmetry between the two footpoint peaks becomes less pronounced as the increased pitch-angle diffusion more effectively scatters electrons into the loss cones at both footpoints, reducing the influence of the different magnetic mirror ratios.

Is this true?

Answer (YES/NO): NO